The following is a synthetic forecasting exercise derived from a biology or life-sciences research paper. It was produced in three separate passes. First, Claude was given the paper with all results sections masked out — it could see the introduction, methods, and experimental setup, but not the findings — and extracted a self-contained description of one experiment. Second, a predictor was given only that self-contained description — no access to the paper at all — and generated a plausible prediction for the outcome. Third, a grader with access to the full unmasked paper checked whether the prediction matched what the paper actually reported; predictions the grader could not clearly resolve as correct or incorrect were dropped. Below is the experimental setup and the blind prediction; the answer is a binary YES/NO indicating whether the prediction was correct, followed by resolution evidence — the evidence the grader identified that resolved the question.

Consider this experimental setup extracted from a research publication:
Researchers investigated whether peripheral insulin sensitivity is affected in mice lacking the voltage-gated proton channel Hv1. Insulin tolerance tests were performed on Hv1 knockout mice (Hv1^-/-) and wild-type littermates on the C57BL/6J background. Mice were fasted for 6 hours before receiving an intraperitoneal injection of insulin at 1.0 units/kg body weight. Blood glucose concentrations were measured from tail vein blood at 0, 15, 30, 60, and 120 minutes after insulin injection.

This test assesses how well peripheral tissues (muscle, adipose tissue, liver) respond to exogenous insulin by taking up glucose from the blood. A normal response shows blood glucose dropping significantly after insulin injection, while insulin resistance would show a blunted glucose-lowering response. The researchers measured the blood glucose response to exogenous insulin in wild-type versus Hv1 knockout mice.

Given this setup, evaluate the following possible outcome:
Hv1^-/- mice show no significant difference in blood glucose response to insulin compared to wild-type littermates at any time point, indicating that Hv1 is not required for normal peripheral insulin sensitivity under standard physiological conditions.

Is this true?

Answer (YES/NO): YES